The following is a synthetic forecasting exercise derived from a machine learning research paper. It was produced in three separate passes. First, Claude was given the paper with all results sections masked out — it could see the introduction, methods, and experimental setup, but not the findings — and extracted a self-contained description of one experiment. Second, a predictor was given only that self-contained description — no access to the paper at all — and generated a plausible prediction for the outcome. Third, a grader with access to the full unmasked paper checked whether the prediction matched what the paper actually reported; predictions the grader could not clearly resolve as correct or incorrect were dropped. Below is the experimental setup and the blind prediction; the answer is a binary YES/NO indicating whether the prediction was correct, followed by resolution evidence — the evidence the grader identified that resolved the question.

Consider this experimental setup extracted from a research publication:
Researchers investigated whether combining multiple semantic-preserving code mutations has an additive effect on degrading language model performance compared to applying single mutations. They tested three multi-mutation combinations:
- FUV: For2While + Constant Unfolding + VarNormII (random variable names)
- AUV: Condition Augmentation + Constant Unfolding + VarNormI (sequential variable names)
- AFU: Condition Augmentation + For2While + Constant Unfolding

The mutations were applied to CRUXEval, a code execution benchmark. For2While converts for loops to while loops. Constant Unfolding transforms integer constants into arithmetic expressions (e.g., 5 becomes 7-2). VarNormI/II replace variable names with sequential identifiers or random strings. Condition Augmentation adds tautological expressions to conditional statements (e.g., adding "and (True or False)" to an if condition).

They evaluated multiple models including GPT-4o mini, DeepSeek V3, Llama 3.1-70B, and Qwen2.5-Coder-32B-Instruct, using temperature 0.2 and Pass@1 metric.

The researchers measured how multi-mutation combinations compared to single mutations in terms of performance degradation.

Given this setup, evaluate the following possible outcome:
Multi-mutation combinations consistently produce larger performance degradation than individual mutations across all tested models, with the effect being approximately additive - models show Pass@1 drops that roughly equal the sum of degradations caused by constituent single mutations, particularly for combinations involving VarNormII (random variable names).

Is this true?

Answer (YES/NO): NO